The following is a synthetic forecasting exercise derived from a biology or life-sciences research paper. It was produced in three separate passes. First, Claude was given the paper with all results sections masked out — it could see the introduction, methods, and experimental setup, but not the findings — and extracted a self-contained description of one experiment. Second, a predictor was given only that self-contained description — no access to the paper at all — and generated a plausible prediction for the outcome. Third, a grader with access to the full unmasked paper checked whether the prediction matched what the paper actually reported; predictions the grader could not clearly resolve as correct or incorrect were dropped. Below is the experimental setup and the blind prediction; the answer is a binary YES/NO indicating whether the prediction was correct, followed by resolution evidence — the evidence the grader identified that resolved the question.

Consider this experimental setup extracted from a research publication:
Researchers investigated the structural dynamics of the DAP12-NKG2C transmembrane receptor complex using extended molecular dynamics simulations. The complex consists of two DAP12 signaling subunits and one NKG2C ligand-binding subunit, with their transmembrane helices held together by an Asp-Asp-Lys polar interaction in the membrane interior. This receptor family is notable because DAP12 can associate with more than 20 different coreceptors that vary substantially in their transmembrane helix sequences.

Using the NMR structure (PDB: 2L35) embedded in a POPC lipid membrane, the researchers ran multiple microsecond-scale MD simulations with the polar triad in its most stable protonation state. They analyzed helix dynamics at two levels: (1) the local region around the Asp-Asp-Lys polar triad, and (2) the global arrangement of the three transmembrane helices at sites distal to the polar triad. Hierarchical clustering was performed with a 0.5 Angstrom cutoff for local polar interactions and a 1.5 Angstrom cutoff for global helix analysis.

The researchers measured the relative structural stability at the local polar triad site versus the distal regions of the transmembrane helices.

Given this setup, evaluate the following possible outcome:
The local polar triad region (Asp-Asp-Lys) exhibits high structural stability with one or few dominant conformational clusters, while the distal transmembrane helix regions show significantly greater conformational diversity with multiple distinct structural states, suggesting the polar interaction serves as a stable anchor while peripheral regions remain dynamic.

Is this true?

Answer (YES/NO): YES